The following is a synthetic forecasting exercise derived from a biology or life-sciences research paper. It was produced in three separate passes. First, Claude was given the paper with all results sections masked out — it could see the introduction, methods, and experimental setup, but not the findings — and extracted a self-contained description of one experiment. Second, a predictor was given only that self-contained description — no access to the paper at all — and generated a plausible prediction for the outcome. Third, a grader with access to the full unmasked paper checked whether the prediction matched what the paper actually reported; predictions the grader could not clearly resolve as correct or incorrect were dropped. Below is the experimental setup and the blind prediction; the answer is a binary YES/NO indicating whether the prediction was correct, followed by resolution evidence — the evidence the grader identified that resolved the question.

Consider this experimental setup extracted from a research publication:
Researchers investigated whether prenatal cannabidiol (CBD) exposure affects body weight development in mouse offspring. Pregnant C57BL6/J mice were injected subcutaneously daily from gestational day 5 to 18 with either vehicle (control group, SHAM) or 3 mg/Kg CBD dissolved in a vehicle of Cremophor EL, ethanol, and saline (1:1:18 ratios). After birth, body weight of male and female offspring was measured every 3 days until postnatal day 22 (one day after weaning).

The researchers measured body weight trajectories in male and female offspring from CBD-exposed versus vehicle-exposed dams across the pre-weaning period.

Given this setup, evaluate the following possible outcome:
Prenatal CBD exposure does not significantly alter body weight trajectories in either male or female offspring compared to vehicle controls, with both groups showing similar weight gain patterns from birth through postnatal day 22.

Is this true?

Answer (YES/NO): NO